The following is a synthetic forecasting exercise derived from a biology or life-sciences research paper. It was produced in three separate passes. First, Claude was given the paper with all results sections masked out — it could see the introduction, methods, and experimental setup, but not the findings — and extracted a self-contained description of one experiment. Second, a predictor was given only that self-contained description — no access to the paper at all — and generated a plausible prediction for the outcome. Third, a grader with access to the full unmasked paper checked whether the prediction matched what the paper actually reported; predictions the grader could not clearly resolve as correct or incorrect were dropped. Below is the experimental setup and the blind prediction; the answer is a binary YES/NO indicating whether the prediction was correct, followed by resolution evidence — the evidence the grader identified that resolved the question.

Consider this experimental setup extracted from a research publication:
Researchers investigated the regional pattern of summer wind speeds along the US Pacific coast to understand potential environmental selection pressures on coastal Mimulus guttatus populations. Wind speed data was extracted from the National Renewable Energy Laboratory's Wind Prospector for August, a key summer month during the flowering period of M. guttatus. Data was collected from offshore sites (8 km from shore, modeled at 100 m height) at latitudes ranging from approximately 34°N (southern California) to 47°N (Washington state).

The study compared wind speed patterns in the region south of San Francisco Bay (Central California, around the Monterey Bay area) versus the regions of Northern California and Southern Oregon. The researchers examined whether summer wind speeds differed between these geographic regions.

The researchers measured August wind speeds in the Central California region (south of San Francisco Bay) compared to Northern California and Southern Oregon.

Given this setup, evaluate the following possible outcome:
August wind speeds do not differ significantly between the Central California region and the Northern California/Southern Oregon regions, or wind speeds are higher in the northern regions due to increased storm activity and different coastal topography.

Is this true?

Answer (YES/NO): YES